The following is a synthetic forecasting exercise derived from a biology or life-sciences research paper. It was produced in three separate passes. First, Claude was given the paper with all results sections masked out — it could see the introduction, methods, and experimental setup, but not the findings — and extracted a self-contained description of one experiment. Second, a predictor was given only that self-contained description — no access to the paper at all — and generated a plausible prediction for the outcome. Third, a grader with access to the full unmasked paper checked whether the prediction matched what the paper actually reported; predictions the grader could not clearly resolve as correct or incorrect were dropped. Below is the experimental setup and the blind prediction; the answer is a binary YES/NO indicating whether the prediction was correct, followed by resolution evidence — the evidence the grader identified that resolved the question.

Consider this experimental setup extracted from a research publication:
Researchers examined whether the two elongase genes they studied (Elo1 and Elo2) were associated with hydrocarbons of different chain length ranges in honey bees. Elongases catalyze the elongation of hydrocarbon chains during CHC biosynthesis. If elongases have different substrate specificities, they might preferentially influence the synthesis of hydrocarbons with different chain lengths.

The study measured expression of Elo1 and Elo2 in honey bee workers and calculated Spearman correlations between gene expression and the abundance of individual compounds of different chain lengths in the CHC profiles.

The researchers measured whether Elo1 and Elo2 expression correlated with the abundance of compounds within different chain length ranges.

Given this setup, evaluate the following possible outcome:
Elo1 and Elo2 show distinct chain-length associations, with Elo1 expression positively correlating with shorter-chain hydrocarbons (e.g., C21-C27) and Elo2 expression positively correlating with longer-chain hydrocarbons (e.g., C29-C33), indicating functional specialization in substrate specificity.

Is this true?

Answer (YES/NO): YES